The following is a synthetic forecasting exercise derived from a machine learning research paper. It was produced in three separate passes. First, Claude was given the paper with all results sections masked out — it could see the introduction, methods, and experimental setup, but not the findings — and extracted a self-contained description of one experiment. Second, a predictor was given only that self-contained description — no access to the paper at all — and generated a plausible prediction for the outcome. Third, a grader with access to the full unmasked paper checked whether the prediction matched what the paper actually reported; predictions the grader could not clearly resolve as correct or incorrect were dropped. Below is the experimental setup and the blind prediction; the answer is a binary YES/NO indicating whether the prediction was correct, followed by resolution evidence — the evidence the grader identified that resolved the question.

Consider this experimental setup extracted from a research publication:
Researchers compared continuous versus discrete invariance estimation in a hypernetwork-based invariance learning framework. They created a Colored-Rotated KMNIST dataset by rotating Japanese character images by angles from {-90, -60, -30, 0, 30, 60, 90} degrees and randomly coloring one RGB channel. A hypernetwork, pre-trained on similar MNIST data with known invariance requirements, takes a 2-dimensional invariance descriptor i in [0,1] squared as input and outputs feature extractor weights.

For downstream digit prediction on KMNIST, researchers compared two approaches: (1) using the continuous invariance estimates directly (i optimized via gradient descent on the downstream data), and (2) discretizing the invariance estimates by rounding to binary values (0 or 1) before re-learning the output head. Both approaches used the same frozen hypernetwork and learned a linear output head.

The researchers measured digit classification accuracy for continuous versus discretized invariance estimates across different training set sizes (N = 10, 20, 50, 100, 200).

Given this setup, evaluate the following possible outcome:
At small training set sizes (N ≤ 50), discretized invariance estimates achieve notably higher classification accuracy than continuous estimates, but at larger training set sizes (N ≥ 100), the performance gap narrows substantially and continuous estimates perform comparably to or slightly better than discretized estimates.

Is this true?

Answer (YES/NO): NO